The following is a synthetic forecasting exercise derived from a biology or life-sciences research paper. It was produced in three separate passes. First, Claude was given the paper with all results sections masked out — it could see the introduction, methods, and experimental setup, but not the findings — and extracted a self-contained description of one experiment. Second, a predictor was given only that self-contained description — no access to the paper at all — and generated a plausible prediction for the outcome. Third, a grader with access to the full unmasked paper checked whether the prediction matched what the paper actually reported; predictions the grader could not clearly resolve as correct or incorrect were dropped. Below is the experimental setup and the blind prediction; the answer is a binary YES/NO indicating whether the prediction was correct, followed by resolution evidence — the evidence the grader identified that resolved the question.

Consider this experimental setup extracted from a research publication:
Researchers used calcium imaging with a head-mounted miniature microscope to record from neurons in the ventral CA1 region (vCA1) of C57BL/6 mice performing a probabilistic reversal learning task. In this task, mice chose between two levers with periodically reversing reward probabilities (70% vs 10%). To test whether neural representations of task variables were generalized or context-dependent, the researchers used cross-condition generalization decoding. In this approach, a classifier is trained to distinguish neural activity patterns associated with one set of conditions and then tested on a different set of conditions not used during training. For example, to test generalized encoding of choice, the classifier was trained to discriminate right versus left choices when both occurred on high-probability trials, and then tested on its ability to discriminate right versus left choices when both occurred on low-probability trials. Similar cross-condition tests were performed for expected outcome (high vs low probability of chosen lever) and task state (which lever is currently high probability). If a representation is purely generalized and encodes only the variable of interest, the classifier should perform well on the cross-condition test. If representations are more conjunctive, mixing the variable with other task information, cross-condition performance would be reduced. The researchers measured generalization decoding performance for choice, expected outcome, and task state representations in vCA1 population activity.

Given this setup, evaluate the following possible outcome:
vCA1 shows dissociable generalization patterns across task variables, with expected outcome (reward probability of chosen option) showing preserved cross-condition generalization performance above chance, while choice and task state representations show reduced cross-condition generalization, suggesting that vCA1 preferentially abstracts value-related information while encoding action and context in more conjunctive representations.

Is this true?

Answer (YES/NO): NO